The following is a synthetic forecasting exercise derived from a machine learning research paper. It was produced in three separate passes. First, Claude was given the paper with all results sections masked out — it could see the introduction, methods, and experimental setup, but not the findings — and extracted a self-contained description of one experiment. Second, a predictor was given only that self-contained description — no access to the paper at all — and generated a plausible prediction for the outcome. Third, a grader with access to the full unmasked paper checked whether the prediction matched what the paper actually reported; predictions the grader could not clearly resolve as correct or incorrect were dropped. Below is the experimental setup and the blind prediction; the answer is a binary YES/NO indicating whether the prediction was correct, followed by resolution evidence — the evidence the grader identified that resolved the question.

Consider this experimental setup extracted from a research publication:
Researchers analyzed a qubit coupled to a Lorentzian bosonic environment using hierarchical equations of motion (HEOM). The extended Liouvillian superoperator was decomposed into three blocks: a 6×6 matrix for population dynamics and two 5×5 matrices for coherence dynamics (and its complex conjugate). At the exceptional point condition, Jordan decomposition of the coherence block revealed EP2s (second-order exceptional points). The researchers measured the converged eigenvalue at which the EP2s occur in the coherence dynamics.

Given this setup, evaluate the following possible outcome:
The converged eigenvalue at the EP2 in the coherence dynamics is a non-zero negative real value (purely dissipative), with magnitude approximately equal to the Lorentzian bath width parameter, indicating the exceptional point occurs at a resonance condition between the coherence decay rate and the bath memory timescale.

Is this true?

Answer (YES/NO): NO